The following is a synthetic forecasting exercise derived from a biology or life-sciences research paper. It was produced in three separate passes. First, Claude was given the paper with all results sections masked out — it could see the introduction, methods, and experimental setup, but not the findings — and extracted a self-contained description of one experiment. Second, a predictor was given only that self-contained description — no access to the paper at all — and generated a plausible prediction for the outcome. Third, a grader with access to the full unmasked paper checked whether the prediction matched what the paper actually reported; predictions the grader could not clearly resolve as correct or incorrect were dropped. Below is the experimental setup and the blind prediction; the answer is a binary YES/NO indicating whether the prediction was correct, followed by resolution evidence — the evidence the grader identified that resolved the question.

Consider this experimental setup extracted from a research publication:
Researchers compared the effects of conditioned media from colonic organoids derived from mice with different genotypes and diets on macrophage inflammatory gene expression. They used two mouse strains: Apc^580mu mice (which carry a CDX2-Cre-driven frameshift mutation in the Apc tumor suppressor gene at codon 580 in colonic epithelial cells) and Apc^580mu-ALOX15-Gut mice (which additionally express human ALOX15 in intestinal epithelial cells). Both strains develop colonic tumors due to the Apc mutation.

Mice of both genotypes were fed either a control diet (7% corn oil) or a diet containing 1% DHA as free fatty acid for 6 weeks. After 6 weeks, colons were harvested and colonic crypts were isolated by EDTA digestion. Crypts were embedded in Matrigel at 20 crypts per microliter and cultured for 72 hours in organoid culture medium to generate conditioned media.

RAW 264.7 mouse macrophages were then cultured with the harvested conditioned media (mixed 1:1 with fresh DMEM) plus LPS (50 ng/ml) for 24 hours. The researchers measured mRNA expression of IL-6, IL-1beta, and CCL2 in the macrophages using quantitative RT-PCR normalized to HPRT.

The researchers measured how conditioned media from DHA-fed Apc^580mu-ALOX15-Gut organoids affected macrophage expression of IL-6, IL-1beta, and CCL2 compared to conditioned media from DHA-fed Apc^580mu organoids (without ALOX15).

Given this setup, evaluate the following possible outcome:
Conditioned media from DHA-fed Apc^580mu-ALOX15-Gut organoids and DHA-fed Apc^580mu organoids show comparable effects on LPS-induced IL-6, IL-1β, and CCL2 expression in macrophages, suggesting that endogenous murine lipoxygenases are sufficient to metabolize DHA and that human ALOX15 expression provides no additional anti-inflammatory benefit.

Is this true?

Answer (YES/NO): NO